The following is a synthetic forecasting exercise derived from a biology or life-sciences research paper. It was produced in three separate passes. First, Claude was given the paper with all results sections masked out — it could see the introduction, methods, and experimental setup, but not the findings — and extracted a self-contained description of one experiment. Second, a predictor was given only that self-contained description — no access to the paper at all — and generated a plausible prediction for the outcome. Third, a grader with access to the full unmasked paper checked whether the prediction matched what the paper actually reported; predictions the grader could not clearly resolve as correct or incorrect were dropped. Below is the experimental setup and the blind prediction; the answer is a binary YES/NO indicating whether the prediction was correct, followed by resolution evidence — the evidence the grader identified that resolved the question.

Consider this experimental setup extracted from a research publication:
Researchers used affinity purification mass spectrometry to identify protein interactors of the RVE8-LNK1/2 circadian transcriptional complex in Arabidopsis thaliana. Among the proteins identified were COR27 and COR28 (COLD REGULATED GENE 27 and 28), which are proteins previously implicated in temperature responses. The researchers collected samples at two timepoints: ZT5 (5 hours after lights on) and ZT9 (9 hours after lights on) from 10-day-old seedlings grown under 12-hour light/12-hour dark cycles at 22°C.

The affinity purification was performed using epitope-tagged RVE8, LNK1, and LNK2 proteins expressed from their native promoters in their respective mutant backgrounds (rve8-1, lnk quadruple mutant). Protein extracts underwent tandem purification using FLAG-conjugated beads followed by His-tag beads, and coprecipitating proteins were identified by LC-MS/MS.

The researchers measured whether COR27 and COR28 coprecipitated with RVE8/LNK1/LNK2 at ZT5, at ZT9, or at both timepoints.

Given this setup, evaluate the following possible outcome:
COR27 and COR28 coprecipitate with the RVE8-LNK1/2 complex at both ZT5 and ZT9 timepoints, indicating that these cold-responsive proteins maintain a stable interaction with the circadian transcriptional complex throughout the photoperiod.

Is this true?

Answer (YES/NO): NO